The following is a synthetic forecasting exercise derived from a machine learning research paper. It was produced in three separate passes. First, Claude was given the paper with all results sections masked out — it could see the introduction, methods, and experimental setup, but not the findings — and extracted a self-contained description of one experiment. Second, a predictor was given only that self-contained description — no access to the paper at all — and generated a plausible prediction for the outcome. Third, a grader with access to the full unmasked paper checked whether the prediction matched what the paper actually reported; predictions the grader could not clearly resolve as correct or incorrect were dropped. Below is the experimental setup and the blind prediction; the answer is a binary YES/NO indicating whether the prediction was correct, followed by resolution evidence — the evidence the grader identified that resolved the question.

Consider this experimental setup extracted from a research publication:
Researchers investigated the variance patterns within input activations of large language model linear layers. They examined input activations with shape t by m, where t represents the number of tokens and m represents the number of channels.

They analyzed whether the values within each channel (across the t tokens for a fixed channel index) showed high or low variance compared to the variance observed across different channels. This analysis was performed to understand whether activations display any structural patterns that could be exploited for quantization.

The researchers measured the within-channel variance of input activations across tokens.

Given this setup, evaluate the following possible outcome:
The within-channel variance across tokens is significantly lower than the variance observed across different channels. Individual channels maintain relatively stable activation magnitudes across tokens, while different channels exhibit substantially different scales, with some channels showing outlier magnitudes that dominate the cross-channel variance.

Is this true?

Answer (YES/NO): YES